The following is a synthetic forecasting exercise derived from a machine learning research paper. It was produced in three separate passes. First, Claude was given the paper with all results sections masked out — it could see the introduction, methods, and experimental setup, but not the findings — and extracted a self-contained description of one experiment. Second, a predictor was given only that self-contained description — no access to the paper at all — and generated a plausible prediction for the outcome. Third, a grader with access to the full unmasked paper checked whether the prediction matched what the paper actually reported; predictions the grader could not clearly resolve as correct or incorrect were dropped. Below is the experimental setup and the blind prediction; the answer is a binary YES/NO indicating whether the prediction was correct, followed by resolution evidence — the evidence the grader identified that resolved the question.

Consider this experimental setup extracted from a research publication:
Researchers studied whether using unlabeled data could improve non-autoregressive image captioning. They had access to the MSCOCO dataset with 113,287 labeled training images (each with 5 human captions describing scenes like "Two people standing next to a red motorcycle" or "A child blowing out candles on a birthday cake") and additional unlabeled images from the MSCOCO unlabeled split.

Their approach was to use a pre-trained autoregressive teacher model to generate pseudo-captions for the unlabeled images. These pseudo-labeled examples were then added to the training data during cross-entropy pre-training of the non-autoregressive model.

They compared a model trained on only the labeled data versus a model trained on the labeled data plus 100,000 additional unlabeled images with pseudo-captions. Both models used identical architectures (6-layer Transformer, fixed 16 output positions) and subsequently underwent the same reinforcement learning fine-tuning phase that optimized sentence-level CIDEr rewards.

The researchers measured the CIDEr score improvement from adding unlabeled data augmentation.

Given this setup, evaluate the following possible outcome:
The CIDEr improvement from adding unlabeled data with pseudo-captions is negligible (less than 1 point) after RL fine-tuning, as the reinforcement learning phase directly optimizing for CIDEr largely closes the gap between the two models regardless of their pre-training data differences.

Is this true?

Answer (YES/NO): NO